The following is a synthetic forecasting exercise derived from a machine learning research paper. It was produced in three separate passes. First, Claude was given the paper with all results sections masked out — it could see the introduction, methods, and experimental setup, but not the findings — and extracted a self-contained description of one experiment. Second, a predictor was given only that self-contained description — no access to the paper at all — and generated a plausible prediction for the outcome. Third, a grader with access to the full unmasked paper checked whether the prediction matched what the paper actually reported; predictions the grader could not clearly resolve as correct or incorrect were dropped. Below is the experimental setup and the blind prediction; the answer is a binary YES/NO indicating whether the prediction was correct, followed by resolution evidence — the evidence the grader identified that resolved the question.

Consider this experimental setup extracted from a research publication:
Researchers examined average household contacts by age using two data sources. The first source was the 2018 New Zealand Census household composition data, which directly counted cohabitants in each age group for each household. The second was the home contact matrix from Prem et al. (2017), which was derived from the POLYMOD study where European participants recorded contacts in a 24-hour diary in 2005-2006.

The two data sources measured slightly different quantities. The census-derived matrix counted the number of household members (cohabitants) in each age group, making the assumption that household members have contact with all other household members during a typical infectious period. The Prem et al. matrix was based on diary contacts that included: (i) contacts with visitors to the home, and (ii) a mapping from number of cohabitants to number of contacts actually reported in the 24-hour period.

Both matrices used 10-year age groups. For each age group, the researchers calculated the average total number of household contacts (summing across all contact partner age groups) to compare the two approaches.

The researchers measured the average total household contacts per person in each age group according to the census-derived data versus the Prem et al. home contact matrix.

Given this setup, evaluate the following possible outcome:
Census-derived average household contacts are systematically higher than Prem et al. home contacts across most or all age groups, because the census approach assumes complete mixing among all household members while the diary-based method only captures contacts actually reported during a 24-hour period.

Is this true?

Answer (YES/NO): NO